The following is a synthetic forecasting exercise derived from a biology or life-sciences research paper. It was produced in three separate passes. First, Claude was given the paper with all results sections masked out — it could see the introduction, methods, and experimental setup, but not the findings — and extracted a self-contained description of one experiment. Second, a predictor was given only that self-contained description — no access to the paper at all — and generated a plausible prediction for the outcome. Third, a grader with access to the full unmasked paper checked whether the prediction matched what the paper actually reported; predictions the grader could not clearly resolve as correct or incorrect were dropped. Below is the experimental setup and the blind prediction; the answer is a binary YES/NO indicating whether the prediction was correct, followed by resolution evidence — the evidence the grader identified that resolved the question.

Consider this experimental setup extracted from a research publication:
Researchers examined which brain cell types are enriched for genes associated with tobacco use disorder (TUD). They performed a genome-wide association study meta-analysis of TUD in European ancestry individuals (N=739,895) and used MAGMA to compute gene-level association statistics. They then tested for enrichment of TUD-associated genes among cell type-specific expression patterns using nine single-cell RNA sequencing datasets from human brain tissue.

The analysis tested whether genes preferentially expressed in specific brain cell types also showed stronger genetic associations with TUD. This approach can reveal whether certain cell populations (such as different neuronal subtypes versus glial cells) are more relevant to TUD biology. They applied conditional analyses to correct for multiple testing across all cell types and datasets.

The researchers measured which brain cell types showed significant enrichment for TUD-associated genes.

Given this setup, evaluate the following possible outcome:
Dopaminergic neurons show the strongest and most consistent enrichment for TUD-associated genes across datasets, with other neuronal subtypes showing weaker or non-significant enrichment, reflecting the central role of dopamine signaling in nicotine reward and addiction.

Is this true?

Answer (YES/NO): NO